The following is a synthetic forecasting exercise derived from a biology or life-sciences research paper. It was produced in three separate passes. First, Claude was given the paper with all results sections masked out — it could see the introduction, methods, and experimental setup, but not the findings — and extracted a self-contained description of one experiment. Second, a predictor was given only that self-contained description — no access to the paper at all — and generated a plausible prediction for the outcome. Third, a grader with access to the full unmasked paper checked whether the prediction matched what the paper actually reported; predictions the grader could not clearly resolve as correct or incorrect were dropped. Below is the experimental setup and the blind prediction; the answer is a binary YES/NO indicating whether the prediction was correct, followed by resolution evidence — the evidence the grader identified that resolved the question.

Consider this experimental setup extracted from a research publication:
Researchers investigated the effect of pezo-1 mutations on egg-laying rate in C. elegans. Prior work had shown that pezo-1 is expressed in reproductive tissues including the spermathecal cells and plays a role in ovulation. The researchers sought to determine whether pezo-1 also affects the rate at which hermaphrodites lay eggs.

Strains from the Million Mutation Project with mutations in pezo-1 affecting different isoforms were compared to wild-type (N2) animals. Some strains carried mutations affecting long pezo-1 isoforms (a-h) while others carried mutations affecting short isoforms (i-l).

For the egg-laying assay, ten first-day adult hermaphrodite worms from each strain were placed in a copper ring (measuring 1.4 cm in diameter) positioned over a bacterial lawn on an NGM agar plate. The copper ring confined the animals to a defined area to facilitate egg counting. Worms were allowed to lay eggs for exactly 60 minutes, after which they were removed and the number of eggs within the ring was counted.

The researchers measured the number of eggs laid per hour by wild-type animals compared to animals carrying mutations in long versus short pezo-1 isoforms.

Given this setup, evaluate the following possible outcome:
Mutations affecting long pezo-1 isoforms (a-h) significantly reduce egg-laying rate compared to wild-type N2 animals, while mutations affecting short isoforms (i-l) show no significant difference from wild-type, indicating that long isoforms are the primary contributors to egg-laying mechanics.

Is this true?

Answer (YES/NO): NO